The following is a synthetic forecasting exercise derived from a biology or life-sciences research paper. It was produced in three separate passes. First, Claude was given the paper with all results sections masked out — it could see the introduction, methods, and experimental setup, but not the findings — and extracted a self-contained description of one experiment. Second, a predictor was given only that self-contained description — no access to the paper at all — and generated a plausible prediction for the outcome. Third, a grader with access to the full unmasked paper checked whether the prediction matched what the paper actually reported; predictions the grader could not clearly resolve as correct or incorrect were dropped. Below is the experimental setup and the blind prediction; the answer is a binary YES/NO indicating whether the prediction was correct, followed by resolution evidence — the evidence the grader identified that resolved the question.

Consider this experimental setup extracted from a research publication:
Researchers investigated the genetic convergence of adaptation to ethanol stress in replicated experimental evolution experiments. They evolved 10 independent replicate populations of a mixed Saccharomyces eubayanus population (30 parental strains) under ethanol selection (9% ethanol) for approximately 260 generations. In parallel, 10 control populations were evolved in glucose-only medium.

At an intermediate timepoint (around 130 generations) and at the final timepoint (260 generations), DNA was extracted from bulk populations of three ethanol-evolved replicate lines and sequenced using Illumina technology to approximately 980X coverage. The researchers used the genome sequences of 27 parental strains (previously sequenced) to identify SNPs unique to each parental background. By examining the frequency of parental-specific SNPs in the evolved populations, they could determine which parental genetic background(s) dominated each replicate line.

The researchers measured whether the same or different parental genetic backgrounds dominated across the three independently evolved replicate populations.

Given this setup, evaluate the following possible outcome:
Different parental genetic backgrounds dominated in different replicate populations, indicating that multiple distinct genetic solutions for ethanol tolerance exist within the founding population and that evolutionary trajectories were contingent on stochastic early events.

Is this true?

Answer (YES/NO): NO